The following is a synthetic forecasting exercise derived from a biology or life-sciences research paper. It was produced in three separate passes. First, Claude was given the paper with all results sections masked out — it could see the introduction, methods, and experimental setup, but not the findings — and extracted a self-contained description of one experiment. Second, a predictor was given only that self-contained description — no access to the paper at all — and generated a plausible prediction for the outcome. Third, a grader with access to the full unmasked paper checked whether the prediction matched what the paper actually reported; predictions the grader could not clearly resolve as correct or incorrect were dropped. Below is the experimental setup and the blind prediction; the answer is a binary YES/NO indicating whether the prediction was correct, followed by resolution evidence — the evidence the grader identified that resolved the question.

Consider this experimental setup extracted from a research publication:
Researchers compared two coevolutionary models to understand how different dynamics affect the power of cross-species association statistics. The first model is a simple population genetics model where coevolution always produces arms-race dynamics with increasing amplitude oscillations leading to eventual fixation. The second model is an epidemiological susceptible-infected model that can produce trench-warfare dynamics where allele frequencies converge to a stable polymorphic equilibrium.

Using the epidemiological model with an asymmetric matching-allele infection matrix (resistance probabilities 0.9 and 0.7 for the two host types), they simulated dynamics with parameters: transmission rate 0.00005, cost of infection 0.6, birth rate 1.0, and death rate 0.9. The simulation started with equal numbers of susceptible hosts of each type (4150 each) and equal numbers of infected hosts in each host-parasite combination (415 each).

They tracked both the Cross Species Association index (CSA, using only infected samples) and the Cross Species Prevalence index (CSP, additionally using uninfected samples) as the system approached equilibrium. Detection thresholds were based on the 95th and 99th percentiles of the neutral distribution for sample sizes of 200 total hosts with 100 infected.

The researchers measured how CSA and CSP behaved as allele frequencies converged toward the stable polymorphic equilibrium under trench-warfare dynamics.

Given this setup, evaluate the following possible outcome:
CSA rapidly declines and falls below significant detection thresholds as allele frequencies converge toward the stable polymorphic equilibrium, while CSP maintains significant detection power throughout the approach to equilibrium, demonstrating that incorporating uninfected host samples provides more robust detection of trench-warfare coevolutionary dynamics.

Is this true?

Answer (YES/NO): NO